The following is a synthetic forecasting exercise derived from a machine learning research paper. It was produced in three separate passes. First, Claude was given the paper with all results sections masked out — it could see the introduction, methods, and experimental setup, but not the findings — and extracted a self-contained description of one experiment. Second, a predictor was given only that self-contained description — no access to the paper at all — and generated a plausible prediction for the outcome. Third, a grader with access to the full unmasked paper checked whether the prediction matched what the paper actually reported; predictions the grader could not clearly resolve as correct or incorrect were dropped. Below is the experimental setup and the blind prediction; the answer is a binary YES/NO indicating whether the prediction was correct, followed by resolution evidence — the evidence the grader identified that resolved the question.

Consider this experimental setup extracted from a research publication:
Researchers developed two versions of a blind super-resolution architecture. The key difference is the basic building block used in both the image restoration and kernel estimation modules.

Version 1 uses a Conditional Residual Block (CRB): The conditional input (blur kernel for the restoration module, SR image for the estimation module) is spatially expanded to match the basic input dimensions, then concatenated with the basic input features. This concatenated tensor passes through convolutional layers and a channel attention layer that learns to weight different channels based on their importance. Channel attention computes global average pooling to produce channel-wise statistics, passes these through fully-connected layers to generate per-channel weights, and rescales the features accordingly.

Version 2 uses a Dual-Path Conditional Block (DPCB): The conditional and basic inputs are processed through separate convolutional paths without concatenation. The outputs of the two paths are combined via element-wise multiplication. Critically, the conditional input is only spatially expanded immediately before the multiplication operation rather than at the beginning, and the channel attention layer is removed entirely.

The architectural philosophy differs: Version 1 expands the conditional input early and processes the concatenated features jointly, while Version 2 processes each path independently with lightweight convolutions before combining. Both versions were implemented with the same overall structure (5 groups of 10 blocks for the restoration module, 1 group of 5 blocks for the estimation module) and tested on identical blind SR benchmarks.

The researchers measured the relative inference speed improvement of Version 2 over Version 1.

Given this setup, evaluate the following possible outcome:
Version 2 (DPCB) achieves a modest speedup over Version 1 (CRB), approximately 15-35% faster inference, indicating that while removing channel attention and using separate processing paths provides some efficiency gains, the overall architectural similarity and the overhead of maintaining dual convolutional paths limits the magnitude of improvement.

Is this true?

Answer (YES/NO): YES